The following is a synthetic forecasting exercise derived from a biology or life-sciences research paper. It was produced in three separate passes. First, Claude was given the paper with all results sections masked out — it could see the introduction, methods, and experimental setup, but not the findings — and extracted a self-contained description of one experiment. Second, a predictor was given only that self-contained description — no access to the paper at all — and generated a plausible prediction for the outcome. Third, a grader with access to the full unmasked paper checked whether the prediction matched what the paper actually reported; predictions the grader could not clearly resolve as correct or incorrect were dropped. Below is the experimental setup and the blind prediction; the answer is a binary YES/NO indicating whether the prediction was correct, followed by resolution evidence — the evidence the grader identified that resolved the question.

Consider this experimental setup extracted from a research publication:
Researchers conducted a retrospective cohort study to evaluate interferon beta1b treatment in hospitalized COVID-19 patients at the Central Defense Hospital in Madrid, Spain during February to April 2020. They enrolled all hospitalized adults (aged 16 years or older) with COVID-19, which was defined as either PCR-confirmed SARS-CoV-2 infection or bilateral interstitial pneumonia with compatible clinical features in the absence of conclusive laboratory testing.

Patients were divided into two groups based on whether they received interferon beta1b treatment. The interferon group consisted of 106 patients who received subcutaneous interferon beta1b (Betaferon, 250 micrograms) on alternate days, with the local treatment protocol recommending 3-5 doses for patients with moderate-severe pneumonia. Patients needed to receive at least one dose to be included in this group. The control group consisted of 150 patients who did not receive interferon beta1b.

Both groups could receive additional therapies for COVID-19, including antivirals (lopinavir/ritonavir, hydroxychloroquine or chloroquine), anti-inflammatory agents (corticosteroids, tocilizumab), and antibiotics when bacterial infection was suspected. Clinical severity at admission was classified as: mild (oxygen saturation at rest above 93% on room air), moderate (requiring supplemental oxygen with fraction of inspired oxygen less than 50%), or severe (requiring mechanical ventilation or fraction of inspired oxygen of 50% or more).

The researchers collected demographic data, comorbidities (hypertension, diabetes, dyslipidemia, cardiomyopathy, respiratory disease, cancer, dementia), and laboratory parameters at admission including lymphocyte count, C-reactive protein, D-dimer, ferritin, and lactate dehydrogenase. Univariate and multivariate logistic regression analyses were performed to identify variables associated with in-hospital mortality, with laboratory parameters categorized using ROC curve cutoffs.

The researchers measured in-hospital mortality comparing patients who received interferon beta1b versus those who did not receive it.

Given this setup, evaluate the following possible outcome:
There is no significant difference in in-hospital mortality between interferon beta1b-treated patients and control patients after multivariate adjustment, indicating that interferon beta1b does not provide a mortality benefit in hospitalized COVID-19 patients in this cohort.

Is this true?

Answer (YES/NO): YES